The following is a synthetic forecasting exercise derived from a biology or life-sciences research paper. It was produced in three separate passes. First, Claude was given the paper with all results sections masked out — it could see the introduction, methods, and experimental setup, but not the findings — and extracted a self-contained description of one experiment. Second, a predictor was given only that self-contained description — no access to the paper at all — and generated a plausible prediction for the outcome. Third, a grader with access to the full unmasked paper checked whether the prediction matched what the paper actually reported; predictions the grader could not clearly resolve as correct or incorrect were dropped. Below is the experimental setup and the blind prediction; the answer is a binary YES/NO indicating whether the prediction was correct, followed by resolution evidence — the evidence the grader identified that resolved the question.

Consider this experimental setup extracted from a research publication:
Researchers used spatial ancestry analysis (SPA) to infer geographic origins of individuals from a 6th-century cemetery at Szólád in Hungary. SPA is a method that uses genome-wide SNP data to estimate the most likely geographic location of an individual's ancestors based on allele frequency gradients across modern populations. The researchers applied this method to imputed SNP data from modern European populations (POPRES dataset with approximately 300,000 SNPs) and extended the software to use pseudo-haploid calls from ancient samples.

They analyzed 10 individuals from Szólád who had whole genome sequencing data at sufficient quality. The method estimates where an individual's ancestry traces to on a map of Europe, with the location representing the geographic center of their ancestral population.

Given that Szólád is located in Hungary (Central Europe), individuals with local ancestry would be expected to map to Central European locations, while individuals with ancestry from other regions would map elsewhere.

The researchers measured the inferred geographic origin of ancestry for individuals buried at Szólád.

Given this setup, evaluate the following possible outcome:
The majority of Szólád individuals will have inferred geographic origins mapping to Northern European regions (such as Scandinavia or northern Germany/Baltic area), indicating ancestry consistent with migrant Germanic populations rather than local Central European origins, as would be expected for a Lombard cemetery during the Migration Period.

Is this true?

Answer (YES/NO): NO